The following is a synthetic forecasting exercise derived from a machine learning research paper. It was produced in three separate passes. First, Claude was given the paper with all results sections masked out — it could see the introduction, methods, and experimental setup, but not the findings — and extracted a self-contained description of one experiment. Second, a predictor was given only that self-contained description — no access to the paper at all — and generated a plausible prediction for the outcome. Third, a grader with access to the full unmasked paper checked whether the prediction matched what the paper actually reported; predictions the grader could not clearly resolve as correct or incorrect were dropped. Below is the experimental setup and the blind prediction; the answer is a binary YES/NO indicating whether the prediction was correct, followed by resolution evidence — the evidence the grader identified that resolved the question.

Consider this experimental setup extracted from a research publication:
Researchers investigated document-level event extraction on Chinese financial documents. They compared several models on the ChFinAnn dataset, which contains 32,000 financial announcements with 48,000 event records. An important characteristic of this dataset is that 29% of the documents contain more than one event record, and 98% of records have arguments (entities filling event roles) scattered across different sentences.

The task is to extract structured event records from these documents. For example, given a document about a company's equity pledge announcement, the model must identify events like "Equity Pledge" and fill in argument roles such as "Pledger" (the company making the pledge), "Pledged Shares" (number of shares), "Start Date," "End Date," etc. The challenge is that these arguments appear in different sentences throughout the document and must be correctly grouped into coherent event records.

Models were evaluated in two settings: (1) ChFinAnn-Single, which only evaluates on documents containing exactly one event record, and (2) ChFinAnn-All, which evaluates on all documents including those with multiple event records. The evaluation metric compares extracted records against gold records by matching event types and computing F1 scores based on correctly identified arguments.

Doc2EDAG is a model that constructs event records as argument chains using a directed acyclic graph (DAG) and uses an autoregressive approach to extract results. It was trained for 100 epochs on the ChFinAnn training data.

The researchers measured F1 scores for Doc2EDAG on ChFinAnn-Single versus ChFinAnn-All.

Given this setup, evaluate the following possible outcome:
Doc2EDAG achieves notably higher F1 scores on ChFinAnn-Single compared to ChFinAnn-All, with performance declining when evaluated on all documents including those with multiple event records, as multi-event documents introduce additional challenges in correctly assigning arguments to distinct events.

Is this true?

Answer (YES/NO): YES